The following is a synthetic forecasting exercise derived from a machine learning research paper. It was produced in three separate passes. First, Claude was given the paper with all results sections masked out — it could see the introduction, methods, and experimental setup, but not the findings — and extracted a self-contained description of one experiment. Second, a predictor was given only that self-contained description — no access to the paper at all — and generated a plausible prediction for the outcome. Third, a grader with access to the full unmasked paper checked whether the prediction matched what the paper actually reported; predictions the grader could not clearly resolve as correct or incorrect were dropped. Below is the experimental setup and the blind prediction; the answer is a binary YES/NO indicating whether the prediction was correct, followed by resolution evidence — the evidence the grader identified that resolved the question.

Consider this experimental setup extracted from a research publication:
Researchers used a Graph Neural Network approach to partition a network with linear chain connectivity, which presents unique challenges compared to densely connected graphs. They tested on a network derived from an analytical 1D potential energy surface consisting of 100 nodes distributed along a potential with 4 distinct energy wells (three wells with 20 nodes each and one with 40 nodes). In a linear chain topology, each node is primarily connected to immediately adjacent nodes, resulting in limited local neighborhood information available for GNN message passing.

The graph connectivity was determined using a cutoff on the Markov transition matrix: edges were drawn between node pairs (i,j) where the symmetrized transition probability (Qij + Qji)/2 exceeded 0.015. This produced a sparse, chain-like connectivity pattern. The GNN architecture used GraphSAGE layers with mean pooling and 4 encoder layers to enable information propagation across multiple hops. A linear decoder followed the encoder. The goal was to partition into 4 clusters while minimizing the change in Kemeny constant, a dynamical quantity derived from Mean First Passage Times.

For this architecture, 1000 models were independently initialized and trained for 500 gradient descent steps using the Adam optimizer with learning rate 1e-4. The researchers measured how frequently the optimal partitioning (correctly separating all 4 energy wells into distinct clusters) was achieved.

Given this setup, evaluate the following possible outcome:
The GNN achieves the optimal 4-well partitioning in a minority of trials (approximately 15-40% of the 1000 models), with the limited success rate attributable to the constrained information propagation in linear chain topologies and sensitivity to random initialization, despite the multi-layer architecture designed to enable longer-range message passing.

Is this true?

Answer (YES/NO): NO